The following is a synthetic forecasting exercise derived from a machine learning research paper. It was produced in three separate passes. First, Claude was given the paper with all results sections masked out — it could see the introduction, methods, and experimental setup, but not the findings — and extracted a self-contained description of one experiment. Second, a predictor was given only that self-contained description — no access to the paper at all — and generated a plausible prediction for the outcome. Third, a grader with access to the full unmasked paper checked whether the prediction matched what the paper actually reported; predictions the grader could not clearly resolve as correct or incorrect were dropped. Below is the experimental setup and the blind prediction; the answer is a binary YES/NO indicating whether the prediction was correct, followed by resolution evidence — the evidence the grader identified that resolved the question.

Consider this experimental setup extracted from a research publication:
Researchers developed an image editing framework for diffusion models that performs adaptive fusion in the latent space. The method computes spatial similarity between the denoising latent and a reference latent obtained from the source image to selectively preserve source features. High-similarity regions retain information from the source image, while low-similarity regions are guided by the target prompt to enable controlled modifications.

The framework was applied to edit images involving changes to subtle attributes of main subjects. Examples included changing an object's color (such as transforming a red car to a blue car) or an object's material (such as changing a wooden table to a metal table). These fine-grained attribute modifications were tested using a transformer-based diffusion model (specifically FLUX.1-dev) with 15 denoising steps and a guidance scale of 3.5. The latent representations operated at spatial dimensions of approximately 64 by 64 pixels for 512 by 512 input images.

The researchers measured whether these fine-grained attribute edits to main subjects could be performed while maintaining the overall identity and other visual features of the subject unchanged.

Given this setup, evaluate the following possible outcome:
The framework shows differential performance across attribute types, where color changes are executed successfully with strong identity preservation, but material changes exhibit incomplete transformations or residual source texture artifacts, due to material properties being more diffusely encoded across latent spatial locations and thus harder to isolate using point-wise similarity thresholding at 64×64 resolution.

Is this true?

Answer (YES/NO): NO